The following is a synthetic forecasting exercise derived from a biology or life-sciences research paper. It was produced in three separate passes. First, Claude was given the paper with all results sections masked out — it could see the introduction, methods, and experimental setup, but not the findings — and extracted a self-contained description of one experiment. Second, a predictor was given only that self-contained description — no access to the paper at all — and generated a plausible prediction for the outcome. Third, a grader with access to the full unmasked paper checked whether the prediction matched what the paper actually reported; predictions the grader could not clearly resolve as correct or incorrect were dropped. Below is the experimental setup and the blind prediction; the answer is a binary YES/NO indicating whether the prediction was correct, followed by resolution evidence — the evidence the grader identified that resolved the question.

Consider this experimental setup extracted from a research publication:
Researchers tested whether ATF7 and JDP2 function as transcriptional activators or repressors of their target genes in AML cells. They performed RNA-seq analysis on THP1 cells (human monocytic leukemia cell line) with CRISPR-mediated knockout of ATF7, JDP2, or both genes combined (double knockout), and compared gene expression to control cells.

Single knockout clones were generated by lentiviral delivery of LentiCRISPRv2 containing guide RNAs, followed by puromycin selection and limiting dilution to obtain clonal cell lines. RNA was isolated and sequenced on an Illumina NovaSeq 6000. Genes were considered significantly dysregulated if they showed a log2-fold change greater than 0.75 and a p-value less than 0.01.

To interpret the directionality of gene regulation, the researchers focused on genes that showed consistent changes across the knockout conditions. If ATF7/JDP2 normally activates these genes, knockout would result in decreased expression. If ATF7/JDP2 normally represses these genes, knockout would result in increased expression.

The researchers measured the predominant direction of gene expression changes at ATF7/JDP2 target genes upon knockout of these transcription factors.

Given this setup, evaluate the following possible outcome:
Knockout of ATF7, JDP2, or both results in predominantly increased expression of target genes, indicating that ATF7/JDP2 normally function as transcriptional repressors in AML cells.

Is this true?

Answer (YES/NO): NO